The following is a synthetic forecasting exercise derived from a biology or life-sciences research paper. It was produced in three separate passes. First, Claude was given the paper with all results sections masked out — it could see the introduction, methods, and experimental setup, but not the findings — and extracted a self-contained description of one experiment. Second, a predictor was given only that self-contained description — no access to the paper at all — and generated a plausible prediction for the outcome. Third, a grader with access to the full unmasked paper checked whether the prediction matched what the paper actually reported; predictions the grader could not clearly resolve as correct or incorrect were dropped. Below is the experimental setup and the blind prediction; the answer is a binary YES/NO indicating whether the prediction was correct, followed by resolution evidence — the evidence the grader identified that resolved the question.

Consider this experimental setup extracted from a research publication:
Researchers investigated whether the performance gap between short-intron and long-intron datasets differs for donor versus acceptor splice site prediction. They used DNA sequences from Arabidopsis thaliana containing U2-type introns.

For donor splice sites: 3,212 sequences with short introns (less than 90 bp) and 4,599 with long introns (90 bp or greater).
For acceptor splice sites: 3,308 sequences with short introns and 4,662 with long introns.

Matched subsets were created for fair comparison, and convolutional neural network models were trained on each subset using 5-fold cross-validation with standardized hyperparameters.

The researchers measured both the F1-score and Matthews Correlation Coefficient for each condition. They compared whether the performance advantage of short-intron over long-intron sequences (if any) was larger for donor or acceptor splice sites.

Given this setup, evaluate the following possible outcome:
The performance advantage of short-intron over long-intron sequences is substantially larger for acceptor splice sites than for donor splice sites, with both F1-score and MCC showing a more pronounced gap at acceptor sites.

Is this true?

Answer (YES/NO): NO